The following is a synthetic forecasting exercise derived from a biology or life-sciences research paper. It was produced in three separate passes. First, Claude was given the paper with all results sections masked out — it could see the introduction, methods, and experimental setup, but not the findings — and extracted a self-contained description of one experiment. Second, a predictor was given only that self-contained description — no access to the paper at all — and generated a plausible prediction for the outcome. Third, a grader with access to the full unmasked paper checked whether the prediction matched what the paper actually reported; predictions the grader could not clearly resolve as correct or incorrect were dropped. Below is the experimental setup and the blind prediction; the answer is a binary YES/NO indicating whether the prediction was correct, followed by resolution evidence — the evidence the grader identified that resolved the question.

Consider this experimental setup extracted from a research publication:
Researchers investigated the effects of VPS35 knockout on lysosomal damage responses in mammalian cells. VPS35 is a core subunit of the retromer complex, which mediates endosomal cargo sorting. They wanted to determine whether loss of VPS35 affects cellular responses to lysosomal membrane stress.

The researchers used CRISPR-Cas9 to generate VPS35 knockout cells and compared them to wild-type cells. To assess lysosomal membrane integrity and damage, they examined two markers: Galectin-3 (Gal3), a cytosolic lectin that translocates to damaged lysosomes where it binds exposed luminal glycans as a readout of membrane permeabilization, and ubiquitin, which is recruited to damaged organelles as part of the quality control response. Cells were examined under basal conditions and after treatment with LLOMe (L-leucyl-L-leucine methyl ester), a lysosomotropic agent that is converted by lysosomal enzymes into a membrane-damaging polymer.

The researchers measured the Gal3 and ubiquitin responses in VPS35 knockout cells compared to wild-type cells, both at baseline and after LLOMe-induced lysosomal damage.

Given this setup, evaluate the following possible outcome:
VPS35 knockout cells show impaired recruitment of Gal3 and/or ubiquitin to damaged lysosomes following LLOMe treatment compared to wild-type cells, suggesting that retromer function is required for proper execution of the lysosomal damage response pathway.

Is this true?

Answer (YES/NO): NO